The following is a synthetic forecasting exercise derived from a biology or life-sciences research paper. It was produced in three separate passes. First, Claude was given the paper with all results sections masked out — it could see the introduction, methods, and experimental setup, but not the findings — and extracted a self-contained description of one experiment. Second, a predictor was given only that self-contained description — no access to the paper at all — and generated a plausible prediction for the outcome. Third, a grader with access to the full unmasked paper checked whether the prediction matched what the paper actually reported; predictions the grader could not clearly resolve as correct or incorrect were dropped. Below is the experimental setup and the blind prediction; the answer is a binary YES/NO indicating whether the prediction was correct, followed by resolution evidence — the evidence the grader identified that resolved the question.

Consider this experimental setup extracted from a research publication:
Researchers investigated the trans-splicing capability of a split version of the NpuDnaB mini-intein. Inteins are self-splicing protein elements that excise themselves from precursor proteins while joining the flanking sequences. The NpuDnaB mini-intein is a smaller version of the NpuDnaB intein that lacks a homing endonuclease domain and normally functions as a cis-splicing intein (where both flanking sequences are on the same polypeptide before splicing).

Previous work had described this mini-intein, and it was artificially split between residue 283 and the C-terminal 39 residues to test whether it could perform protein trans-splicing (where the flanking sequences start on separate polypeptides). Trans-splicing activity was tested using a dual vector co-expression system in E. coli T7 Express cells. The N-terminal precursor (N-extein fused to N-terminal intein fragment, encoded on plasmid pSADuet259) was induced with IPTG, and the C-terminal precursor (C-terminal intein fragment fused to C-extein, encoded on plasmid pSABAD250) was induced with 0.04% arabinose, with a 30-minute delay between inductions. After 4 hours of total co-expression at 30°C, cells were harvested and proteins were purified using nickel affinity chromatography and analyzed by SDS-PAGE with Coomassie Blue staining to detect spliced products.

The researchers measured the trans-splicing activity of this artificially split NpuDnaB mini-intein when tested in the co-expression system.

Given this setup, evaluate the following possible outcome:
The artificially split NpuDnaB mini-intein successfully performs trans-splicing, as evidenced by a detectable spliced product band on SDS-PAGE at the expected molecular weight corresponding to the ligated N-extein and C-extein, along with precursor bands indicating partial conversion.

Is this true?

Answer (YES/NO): YES